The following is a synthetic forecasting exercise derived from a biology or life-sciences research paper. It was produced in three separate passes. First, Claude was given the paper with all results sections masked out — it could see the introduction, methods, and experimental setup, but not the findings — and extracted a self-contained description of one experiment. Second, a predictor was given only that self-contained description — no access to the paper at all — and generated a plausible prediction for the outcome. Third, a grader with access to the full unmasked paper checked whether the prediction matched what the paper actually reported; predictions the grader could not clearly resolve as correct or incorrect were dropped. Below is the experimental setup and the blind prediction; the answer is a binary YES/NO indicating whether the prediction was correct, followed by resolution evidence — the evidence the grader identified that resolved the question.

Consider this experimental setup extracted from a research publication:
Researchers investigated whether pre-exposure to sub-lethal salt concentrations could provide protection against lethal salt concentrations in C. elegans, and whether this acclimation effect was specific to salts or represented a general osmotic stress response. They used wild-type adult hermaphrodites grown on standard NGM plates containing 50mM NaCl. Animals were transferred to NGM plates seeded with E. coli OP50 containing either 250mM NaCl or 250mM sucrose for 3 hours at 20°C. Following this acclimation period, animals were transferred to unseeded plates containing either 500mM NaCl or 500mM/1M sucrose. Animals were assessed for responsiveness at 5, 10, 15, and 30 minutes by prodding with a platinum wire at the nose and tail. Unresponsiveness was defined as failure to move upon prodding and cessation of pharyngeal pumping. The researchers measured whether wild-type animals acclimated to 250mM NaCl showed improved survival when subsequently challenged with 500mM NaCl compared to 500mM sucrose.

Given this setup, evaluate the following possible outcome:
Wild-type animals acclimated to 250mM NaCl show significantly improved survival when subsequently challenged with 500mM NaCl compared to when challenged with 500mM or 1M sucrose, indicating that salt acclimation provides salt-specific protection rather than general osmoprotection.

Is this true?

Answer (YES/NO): YES